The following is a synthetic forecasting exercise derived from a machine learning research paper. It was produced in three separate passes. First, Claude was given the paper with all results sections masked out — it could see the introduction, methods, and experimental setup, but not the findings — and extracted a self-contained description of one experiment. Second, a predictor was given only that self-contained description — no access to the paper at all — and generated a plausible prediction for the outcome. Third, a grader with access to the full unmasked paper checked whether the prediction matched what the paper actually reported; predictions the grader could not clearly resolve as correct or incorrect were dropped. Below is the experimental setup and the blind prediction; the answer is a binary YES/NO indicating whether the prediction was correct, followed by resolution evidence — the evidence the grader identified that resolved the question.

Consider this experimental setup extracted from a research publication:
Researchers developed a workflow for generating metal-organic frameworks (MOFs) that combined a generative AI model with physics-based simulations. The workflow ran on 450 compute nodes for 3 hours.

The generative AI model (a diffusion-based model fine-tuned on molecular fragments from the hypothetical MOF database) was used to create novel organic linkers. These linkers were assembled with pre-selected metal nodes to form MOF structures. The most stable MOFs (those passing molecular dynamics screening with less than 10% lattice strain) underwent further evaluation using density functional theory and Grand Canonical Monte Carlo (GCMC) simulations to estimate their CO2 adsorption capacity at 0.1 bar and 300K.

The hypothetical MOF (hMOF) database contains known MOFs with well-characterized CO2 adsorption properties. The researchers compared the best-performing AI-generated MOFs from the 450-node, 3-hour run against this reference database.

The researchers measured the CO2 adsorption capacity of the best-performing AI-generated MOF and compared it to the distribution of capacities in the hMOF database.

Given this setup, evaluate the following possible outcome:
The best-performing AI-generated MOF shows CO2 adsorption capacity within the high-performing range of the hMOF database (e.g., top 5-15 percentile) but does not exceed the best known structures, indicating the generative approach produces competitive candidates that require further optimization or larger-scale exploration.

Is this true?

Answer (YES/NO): NO